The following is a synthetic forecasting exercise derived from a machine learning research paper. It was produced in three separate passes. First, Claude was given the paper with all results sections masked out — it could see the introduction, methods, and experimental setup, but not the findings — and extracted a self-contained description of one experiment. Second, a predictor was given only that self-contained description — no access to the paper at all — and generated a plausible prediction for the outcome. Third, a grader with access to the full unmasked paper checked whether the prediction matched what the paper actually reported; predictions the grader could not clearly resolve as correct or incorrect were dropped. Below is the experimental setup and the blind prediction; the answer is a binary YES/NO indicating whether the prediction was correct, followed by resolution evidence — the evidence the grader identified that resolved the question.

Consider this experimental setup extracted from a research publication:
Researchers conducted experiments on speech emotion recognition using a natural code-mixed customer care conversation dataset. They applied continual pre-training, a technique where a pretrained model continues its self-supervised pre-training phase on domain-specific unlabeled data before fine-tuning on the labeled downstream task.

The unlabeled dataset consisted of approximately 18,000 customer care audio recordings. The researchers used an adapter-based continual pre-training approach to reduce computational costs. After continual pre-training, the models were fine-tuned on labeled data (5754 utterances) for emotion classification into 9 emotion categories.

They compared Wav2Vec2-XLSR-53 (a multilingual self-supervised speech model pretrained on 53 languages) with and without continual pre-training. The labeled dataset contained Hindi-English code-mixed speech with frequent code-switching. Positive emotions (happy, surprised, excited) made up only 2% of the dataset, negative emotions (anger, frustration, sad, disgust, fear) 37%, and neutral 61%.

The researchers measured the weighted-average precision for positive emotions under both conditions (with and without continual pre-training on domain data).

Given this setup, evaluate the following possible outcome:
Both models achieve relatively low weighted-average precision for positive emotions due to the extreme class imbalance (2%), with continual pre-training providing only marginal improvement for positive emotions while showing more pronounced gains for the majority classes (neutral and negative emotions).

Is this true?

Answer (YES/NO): NO